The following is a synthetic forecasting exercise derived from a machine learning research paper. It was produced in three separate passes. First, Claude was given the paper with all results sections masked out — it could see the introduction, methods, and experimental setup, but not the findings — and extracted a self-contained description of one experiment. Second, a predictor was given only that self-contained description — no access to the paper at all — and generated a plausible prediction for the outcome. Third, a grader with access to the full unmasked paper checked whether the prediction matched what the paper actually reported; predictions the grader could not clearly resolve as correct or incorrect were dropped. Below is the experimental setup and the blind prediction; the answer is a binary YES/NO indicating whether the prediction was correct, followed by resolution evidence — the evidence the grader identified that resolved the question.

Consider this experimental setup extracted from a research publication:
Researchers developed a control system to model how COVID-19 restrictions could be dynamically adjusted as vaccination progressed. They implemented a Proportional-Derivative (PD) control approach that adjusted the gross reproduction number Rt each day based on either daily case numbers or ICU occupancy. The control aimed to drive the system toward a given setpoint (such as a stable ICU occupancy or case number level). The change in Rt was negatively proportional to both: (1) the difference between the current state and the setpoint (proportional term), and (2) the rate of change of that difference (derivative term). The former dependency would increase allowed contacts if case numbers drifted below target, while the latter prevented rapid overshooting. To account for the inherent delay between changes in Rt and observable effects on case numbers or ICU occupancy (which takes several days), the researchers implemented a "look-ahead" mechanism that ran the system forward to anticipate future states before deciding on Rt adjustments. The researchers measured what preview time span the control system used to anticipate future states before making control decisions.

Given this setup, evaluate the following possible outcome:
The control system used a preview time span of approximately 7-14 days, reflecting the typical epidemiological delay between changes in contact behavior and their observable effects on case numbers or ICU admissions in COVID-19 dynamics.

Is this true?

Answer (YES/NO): YES